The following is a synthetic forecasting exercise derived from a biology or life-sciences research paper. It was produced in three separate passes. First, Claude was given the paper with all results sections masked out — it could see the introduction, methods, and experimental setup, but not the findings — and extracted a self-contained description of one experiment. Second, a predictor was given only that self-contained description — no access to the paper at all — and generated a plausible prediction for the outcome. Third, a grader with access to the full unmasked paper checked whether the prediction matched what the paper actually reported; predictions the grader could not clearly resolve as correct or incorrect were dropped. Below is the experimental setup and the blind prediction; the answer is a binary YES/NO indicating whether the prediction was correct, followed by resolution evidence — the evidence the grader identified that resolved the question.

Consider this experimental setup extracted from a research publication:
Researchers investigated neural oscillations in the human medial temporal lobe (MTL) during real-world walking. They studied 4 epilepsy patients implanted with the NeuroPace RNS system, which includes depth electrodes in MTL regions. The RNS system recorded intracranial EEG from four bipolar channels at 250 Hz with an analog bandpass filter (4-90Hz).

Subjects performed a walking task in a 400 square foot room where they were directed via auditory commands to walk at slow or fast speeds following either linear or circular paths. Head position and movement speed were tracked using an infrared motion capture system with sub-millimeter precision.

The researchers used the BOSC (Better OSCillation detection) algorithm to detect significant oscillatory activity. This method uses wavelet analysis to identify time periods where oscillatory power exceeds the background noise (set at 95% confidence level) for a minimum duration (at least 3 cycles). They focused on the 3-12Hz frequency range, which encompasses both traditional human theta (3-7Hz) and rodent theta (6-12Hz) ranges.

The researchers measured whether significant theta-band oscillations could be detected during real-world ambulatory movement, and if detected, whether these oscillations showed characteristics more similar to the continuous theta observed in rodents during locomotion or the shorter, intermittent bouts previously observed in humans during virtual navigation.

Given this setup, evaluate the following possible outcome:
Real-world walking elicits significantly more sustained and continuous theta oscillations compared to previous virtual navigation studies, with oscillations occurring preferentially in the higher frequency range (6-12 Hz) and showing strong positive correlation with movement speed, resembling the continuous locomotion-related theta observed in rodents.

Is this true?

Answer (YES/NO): NO